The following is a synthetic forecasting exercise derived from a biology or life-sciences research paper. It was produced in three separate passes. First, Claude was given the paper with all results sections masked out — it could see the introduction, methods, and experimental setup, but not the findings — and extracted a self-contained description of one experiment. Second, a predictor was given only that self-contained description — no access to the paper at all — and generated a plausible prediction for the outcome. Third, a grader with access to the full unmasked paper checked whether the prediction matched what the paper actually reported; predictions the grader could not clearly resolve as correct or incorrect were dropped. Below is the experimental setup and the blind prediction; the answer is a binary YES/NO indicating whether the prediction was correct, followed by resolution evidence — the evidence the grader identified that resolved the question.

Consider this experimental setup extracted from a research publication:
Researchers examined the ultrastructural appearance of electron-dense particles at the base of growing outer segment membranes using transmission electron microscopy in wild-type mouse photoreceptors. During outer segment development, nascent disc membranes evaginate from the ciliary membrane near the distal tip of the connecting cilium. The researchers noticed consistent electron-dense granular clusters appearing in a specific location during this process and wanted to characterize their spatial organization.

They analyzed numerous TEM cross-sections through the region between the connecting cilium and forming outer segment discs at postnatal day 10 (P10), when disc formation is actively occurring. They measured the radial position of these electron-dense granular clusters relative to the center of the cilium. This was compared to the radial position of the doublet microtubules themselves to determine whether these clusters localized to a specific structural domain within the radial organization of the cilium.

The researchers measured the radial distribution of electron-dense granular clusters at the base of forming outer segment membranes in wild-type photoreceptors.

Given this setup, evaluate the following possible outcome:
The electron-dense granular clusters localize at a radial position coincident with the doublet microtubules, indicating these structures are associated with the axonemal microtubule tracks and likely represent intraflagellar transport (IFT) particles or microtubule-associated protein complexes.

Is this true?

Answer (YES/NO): NO